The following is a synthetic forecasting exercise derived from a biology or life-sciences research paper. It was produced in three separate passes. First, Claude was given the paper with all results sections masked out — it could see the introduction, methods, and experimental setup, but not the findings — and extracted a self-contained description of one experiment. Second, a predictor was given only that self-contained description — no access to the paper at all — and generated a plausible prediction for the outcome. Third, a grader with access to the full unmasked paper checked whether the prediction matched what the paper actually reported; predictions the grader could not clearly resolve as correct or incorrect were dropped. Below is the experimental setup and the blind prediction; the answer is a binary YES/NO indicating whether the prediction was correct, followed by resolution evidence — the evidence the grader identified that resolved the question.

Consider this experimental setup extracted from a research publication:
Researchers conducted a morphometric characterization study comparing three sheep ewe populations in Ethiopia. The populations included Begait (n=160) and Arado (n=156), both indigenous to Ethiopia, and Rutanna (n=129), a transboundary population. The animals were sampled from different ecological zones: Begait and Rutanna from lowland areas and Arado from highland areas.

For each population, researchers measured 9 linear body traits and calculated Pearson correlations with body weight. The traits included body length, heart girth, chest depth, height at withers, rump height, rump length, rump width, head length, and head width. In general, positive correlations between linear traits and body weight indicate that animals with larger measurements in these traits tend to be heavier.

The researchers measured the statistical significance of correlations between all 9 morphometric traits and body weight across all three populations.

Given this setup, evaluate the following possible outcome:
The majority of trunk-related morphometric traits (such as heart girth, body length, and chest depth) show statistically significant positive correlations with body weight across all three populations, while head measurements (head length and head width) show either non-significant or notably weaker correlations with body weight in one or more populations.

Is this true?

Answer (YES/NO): NO